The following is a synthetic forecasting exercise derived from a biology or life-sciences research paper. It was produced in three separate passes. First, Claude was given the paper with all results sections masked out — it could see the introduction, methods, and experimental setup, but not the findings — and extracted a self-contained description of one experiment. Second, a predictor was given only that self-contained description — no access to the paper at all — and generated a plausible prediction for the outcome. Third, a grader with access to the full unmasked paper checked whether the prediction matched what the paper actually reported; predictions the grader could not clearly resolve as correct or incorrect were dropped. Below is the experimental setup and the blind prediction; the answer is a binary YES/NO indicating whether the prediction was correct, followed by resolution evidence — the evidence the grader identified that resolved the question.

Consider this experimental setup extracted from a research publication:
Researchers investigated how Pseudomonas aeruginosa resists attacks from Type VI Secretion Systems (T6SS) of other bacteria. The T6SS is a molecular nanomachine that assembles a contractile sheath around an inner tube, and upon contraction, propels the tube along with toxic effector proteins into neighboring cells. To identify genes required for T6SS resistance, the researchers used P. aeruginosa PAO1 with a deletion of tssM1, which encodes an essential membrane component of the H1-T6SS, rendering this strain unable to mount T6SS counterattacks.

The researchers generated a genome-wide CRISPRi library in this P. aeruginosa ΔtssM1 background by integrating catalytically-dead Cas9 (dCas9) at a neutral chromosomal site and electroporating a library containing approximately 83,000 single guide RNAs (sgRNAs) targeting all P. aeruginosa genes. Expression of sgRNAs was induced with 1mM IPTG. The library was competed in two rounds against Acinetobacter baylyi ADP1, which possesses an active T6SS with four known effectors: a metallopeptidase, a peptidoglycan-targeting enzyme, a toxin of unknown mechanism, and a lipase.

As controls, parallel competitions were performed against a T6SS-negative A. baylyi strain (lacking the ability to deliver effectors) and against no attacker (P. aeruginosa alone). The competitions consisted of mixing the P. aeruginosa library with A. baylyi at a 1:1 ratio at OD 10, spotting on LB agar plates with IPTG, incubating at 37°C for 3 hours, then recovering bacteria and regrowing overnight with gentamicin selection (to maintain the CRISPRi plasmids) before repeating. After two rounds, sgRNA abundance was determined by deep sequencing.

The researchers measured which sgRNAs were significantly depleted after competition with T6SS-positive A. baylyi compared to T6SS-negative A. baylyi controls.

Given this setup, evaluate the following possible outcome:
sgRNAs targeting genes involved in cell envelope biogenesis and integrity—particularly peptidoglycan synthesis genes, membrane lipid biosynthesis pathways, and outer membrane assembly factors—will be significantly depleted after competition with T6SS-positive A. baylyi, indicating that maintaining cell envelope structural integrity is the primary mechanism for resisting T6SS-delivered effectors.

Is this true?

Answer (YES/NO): NO